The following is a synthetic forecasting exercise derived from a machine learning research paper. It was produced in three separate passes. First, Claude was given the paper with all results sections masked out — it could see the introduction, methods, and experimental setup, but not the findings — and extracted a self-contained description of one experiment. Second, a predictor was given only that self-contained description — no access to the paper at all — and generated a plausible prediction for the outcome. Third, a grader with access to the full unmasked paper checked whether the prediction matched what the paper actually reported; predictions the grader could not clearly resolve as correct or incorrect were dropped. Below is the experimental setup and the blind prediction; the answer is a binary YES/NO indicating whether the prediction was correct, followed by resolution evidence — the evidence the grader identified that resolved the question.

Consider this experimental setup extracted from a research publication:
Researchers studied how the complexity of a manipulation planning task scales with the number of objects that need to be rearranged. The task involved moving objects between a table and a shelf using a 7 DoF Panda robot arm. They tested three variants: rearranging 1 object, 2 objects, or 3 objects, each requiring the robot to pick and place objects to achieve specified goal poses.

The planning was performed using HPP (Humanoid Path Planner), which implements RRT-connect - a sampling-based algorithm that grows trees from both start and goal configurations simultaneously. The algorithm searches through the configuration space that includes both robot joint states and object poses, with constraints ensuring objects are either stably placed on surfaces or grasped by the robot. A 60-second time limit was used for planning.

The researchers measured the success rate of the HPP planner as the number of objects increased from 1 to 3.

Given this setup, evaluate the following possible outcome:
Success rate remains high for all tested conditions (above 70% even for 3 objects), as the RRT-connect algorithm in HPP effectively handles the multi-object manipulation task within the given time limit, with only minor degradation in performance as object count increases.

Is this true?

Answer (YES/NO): NO